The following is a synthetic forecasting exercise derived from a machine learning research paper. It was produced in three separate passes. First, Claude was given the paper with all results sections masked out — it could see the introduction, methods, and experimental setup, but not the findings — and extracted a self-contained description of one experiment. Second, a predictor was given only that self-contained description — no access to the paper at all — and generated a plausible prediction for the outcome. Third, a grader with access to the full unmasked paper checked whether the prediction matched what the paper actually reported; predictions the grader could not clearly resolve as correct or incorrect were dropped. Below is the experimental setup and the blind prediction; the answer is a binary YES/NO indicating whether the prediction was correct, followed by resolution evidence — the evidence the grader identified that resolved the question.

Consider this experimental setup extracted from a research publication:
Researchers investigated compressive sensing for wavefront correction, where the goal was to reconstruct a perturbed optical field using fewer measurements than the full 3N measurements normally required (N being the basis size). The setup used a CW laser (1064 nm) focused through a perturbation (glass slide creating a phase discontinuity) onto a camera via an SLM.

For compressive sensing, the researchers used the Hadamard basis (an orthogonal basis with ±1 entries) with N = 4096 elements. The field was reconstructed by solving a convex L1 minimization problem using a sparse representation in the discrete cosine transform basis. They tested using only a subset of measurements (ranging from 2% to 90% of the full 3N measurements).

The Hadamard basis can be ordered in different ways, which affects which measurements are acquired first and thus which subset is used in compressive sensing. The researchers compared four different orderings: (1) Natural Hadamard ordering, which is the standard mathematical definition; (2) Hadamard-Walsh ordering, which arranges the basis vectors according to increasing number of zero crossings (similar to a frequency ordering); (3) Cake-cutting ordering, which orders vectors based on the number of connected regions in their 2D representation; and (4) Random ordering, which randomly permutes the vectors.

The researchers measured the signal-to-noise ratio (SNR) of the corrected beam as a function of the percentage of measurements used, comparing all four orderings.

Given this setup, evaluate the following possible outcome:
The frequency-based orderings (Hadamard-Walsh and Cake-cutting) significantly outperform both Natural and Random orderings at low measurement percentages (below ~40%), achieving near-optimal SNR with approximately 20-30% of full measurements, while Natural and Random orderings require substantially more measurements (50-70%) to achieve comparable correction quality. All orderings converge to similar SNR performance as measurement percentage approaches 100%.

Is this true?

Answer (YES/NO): NO